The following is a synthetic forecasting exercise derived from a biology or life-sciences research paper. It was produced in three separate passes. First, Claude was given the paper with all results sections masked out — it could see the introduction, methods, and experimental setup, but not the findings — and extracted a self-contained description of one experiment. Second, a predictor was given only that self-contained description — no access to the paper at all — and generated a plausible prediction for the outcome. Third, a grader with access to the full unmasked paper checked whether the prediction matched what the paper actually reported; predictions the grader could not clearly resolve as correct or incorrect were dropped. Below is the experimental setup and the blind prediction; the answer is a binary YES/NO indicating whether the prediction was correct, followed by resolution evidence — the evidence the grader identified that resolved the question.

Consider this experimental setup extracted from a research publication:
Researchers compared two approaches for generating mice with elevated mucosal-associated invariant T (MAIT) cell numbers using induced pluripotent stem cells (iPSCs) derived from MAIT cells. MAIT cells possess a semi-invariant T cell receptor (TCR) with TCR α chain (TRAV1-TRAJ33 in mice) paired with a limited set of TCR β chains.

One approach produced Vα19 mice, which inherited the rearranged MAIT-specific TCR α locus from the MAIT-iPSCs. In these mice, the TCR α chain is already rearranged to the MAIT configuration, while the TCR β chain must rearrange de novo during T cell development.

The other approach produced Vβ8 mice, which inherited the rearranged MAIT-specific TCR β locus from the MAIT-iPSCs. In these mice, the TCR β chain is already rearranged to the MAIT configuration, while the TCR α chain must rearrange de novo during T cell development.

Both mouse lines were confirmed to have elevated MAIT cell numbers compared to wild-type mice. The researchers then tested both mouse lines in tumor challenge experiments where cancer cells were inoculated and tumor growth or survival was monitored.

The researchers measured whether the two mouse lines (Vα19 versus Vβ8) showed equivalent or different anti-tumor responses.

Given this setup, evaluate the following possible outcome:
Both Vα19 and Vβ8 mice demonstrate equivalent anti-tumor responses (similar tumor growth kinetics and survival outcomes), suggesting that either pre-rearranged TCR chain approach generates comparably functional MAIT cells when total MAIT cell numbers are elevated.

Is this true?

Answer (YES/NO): NO